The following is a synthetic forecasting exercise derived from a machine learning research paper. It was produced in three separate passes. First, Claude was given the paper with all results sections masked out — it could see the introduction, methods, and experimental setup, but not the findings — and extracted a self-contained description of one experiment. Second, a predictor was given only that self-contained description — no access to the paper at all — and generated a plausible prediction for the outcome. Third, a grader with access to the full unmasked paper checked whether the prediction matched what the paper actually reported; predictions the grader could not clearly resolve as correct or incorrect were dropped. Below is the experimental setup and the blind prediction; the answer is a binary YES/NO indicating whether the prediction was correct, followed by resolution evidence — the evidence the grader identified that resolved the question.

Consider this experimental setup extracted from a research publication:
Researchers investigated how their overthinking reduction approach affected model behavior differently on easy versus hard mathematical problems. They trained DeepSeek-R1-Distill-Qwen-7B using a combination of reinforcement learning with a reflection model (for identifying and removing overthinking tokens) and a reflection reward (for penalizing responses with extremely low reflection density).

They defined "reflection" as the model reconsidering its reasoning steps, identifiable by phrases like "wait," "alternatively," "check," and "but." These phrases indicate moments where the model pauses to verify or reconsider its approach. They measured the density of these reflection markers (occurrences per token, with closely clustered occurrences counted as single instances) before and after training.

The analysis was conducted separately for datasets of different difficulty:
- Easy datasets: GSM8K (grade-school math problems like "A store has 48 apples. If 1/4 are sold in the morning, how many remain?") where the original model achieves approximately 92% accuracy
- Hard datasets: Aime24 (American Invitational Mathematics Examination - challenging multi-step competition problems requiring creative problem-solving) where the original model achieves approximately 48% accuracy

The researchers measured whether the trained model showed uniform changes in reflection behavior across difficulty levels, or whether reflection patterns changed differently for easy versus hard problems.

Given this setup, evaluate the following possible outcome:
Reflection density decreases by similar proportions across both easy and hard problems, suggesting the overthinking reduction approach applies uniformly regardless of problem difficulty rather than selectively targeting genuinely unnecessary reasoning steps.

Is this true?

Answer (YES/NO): NO